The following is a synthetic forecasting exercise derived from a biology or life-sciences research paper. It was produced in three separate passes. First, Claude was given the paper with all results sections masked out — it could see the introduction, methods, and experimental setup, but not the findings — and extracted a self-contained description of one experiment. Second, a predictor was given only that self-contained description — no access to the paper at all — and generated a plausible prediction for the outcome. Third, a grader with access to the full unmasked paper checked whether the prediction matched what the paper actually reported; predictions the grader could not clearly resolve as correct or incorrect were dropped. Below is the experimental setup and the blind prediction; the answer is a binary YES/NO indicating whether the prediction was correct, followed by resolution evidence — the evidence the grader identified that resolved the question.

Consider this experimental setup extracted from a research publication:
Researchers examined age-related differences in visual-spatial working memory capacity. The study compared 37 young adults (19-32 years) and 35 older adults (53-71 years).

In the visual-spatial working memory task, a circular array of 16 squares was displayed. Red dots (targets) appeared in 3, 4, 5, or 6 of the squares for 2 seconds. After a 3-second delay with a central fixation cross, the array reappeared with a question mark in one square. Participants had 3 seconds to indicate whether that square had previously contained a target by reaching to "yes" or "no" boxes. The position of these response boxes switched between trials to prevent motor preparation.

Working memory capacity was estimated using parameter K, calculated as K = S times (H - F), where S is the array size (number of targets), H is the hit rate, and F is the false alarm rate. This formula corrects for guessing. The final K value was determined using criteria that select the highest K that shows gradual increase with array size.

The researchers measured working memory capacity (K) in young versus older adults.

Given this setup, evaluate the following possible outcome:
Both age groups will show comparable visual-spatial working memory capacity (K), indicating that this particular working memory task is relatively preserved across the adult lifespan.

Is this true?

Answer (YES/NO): NO